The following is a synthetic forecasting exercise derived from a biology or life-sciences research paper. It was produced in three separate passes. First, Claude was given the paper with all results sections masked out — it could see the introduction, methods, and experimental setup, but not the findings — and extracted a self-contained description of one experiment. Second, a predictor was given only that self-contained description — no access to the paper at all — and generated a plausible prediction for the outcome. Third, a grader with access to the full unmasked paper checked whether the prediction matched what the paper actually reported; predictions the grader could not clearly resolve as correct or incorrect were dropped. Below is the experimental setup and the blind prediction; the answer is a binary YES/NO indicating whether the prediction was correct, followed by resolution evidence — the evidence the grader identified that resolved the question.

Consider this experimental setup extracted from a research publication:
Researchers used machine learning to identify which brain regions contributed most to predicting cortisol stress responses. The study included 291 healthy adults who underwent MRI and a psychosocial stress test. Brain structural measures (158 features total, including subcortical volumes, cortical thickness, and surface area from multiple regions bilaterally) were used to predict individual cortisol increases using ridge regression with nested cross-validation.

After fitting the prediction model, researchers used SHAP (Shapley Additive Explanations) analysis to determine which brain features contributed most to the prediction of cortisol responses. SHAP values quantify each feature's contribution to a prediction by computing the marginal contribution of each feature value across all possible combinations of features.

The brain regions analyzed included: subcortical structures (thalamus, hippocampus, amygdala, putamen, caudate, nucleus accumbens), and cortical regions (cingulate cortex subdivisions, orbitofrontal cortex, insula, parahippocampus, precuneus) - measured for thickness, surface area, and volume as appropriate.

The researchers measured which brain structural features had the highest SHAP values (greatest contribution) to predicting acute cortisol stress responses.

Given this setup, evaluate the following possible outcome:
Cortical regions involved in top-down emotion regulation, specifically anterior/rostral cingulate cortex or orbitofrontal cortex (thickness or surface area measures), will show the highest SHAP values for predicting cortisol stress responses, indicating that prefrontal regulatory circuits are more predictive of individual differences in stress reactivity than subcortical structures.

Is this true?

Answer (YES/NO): NO